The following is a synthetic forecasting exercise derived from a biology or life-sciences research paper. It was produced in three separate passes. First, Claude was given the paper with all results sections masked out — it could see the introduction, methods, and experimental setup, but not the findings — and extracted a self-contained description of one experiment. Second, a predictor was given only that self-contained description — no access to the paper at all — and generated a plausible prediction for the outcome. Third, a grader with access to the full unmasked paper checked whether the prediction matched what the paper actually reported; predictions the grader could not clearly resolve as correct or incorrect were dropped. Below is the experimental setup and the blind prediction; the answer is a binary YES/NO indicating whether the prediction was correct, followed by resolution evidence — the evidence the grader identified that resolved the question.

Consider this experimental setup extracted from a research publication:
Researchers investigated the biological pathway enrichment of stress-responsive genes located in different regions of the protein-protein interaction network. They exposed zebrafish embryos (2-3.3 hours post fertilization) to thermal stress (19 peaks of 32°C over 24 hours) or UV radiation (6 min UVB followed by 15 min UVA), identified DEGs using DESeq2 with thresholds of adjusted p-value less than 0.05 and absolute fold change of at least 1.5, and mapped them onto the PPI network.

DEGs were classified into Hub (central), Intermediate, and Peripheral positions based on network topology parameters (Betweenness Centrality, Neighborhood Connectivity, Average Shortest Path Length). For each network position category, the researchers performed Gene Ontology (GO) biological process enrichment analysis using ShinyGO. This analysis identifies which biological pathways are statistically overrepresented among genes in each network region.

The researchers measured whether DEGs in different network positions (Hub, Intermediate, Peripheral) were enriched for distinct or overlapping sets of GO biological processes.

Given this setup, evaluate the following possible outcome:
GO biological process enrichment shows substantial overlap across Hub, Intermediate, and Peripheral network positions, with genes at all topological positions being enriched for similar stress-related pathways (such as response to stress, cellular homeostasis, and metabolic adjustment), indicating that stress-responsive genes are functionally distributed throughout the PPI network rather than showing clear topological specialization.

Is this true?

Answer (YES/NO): NO